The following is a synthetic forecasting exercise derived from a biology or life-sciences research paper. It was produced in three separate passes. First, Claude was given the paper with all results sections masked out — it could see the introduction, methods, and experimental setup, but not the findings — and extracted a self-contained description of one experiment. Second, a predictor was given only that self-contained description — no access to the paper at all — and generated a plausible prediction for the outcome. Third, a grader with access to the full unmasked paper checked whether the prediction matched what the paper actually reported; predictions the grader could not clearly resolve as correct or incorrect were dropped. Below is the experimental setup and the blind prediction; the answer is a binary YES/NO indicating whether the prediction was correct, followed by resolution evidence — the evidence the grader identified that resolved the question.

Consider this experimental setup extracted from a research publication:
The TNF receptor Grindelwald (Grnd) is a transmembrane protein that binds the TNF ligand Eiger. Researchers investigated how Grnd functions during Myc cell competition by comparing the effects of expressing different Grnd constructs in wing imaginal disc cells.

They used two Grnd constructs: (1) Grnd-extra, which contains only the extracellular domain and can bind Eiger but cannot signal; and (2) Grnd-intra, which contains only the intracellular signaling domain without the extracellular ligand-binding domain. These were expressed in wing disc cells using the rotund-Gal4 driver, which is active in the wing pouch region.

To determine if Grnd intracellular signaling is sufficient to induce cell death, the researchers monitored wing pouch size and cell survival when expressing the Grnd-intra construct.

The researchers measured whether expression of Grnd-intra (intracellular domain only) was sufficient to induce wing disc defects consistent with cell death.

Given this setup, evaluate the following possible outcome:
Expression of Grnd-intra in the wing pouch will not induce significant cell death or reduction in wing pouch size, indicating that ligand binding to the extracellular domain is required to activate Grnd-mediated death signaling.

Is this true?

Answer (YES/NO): NO